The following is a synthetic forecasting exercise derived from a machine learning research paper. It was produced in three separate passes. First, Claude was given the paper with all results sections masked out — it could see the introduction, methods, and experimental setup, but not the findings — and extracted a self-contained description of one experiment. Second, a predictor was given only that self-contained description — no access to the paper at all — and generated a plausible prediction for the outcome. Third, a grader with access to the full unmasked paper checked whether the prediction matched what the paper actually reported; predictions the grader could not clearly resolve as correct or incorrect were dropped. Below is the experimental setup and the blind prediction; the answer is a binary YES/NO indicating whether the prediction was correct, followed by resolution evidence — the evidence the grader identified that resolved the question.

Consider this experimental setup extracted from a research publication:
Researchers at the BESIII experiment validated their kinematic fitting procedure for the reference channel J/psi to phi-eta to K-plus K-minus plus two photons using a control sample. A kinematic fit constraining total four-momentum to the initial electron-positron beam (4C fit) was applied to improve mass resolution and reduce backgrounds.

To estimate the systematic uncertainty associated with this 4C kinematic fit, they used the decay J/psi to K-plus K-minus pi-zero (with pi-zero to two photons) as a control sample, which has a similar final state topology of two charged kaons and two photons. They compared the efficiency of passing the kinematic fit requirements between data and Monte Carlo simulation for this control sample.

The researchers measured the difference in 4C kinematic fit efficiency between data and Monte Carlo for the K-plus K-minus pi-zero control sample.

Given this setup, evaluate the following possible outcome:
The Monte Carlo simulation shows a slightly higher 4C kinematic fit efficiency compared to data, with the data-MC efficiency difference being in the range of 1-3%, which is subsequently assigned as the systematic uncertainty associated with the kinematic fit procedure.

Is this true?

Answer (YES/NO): NO